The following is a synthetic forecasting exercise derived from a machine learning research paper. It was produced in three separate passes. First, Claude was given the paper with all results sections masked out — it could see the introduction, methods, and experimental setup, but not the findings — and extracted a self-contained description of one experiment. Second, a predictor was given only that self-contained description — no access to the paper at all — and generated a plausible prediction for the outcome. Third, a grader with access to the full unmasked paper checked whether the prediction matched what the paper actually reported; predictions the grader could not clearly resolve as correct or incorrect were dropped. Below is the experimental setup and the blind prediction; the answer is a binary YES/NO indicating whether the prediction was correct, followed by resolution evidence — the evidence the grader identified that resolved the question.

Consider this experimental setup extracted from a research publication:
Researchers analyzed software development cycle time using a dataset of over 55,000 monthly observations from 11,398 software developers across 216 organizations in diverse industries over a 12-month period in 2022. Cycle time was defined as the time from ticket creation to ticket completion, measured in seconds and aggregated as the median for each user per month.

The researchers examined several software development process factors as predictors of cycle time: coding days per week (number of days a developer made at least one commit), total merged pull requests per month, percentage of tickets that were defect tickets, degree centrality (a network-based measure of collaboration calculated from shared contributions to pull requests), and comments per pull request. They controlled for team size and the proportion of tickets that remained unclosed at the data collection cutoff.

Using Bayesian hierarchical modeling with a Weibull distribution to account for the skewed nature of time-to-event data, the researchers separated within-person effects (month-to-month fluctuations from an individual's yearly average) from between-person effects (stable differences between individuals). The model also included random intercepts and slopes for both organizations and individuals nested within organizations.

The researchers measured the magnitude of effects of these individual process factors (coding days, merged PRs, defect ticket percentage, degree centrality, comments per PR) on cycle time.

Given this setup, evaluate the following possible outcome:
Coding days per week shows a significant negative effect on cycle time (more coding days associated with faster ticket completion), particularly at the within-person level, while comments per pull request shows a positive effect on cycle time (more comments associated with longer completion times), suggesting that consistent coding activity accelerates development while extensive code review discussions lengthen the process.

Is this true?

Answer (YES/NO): NO